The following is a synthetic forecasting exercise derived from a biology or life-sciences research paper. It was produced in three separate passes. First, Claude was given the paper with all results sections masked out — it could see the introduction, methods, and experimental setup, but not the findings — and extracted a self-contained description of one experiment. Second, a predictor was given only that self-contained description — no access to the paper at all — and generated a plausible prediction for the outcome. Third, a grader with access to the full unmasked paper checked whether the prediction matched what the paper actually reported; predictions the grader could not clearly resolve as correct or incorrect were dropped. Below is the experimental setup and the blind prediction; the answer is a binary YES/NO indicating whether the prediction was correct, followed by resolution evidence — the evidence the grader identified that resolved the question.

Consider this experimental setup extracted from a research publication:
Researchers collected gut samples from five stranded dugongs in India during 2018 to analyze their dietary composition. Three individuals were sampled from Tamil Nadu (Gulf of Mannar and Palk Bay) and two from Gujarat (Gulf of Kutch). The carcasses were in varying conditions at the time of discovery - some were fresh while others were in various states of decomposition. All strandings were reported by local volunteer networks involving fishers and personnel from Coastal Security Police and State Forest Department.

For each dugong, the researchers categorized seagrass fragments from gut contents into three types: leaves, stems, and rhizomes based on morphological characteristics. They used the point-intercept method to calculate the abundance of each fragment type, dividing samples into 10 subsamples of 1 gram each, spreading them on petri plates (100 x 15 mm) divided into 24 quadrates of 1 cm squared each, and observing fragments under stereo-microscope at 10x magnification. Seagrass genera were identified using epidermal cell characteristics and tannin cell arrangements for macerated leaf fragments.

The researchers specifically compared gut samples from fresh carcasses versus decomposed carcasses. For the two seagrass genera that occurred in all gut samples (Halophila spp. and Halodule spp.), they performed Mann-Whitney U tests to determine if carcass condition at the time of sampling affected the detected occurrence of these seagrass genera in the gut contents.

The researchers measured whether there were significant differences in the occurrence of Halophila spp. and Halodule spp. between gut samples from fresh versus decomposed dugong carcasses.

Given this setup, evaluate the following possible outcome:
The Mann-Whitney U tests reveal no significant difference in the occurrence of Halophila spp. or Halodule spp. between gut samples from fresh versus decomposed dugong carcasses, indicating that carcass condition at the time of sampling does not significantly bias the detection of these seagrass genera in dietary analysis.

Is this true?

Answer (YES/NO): NO